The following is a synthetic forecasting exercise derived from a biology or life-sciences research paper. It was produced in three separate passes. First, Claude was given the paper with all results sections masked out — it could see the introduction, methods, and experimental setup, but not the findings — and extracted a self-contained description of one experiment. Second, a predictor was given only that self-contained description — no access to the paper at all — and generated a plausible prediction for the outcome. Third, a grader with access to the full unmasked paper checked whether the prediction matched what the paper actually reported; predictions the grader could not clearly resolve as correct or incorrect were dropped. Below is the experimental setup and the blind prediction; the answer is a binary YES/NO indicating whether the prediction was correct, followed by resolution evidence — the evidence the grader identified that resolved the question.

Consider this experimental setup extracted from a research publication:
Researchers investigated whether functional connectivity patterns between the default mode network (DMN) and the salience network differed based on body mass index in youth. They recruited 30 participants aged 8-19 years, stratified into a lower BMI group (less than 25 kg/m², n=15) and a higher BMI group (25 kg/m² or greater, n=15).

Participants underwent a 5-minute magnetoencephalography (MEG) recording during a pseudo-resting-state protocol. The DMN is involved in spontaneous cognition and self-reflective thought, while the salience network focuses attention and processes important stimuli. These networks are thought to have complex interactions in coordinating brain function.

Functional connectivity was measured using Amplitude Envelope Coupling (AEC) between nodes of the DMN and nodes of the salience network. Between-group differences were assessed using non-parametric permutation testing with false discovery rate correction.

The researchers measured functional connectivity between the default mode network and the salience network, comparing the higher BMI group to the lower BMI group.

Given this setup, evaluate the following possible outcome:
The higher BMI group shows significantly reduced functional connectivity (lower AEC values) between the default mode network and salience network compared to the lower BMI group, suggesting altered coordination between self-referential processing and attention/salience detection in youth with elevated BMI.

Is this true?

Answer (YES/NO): YES